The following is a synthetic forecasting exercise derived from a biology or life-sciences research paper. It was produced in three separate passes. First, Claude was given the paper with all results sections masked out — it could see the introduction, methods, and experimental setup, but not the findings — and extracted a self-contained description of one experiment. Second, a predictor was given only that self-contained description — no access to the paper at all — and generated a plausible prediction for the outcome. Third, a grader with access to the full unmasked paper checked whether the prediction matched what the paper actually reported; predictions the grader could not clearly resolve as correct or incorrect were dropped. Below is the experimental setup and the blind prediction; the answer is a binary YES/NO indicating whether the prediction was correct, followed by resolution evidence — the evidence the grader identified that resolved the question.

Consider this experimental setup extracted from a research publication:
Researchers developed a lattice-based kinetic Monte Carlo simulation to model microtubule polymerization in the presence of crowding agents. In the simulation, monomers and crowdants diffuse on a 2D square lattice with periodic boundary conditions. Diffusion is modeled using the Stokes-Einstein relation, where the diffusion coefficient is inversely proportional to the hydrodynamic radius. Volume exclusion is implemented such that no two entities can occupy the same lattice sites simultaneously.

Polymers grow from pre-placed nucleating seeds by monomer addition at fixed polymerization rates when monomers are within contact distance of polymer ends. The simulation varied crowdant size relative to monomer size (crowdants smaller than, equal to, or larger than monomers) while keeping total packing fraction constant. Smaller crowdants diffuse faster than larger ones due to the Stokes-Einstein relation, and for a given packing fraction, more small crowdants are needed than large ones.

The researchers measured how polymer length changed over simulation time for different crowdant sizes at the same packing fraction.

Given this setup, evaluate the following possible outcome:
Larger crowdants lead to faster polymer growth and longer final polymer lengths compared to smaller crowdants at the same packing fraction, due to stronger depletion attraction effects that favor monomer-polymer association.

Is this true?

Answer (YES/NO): NO